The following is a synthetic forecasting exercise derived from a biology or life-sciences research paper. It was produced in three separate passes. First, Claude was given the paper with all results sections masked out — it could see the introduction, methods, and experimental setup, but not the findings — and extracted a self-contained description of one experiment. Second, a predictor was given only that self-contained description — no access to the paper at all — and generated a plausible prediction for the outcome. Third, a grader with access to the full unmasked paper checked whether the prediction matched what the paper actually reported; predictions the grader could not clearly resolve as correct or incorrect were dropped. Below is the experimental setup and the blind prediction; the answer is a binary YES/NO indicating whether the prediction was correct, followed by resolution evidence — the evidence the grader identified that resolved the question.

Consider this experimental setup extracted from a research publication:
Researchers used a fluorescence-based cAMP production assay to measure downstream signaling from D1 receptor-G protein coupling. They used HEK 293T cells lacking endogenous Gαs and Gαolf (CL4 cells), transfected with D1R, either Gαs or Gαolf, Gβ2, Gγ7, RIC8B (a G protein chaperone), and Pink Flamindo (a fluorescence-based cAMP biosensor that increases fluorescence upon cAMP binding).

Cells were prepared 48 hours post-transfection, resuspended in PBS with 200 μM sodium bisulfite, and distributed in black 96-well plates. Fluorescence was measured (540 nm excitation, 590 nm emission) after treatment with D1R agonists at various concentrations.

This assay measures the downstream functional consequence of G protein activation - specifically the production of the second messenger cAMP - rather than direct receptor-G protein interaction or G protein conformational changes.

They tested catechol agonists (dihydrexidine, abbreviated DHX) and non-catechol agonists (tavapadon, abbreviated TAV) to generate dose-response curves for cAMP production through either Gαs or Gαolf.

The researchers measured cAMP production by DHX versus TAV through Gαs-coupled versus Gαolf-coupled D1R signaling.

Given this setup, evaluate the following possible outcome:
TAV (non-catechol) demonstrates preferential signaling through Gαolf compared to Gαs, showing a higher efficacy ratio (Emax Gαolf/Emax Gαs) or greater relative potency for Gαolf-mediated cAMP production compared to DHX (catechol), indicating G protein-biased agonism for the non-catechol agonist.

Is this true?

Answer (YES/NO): YES